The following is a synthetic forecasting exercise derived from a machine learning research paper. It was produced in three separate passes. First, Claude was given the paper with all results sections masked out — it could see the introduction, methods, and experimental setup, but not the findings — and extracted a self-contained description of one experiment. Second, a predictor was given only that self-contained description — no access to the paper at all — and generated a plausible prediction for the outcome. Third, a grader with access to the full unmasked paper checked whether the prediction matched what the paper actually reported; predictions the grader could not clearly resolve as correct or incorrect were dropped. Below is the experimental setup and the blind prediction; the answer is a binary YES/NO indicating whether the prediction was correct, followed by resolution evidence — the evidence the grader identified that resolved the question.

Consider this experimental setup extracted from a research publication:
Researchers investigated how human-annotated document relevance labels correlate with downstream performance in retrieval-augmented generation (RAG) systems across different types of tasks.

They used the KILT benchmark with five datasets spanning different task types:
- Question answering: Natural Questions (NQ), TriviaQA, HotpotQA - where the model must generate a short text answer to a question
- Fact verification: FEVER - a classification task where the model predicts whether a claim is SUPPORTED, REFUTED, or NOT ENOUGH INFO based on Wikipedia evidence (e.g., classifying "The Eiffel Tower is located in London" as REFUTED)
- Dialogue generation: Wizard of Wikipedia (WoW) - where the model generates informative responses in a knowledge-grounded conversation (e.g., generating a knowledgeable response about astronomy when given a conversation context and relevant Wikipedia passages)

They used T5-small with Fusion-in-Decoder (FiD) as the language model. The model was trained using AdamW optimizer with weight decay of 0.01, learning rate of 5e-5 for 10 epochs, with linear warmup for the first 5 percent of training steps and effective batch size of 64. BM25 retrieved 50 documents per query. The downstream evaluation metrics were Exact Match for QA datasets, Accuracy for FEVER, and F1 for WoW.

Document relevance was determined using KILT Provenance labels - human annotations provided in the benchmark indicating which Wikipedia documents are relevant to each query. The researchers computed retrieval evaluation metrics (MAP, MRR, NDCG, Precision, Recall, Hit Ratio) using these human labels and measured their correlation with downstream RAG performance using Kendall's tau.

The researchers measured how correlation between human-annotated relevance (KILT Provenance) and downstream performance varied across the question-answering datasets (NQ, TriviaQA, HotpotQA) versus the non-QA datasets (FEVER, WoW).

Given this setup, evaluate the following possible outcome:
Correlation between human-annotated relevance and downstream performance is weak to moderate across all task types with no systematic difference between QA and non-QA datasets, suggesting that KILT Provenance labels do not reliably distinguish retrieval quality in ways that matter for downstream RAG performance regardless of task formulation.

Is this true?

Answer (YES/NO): NO